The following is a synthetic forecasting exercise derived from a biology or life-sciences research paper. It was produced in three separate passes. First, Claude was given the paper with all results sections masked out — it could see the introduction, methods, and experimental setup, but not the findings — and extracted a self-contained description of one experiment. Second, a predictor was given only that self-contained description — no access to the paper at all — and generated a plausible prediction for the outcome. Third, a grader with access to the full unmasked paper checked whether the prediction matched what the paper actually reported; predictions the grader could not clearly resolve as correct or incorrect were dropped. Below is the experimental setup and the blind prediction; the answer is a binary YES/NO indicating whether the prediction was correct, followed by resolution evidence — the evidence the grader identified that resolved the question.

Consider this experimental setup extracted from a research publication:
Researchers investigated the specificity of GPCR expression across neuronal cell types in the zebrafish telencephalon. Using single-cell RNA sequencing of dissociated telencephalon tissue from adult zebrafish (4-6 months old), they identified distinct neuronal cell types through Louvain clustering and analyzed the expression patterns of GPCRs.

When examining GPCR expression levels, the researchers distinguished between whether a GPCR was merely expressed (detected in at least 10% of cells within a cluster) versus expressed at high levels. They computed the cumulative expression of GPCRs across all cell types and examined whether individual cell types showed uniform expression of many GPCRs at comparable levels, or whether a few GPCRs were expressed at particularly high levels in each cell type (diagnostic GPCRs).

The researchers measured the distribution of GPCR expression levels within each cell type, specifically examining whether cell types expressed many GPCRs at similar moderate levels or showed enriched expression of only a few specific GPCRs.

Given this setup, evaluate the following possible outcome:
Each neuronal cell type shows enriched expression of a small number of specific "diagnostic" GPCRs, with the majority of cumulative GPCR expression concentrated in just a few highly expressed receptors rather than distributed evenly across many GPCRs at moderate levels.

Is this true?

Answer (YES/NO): YES